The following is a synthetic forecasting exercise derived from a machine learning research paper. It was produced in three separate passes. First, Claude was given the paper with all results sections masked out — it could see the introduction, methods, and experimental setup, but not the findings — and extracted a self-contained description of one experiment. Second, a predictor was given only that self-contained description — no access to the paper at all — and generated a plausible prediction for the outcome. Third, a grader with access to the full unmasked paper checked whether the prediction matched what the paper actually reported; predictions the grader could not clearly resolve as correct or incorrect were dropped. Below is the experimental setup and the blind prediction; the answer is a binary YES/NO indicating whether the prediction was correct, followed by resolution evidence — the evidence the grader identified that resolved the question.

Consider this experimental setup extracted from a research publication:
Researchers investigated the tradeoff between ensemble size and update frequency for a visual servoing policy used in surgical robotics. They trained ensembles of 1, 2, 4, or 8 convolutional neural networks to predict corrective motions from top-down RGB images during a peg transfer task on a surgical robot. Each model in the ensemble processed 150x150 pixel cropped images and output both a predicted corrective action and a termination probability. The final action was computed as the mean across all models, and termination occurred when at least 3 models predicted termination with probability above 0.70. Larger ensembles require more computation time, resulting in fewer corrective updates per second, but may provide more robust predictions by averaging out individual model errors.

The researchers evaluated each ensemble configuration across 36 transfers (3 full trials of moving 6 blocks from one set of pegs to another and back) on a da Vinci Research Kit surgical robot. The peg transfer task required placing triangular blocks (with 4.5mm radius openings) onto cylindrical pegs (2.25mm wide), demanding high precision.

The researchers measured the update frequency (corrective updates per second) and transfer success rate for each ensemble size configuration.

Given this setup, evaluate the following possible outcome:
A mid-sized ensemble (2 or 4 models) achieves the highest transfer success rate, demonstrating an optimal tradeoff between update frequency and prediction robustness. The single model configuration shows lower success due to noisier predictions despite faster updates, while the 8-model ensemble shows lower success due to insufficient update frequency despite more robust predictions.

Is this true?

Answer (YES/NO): NO